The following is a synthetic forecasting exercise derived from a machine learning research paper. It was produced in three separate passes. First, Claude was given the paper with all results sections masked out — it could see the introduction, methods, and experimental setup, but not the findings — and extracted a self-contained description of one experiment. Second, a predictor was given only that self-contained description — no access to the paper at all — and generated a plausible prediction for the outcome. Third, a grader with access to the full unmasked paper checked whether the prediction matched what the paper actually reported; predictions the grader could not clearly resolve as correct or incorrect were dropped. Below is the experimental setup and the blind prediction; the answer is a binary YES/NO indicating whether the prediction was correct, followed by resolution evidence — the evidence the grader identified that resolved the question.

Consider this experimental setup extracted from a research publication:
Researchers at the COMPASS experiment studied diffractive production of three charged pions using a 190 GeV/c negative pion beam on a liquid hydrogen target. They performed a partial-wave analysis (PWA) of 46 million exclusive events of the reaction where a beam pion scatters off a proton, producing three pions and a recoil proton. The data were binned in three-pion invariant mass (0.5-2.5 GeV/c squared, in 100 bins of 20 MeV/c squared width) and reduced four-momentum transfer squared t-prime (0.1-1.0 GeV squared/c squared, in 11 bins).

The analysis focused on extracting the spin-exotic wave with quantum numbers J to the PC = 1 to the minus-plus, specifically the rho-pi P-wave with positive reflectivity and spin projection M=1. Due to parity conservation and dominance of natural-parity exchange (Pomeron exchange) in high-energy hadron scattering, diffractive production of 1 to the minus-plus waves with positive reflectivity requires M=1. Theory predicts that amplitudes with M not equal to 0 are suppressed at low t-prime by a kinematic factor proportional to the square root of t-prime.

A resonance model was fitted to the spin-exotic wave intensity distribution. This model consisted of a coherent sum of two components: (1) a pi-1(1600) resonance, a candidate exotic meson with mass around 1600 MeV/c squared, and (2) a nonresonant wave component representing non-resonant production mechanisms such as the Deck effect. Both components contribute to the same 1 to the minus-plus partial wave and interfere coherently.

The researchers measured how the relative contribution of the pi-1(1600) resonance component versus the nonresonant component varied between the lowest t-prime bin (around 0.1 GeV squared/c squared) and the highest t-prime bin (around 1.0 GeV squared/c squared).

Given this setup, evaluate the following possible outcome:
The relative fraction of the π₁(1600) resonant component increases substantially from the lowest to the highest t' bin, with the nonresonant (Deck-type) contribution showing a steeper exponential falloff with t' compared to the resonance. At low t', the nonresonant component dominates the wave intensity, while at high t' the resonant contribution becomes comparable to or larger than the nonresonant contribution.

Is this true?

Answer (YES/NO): YES